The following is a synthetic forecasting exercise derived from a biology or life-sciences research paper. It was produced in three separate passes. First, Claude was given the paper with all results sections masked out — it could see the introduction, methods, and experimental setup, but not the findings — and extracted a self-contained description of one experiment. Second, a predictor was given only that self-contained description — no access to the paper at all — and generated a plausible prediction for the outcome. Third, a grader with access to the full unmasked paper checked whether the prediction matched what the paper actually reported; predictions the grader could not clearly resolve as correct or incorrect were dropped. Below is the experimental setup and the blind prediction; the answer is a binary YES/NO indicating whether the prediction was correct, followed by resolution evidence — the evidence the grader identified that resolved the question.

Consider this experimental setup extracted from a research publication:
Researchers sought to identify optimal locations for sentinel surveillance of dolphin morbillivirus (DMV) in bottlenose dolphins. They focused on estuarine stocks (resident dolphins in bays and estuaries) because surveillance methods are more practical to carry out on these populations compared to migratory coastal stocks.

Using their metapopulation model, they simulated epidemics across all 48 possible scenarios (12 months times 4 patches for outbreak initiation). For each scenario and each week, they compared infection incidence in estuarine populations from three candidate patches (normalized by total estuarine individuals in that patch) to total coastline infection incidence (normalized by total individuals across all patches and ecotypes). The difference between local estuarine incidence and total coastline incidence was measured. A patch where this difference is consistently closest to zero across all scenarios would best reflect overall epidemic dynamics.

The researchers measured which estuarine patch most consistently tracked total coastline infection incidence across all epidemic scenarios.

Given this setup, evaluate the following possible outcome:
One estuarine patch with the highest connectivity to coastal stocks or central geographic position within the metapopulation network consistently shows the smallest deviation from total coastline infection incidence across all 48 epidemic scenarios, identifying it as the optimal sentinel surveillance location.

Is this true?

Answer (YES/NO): YES